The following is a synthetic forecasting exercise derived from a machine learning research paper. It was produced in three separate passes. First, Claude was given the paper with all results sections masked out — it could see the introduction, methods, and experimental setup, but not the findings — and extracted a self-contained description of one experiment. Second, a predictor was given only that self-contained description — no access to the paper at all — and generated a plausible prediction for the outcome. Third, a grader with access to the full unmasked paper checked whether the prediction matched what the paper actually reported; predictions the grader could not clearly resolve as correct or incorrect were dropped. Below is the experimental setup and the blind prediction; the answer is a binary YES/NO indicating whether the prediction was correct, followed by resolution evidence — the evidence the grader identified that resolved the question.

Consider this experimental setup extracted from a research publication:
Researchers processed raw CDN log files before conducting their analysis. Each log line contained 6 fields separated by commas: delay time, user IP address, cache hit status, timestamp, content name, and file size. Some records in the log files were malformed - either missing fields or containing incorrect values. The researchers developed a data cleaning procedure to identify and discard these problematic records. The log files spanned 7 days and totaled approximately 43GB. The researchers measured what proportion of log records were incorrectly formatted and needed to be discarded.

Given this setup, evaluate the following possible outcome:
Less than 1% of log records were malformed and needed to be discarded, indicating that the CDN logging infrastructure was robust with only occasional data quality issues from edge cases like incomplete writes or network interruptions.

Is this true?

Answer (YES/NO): YES